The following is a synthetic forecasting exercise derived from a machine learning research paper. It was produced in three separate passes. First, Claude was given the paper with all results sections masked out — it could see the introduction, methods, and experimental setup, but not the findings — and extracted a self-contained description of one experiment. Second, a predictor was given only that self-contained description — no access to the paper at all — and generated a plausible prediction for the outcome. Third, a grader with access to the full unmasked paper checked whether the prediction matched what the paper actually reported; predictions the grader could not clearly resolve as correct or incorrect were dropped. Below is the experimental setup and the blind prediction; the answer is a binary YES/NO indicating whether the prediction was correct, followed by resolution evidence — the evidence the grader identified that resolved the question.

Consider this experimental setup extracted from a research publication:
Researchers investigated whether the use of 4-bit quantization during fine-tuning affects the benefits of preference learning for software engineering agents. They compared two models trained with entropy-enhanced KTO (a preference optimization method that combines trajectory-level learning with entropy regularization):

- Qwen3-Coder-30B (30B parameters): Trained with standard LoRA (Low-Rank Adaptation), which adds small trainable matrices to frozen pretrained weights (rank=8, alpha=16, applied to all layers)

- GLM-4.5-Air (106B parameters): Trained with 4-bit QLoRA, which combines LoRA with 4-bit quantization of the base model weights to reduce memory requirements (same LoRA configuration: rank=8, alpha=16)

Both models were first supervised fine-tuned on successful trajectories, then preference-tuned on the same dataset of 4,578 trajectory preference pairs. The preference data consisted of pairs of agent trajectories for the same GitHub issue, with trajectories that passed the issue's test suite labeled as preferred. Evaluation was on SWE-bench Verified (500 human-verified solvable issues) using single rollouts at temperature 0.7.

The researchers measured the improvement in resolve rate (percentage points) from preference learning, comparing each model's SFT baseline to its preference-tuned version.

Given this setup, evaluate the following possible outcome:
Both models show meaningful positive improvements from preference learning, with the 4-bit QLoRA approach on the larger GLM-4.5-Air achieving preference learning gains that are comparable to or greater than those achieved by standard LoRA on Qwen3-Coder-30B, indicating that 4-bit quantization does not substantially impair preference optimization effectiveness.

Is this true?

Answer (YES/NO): NO